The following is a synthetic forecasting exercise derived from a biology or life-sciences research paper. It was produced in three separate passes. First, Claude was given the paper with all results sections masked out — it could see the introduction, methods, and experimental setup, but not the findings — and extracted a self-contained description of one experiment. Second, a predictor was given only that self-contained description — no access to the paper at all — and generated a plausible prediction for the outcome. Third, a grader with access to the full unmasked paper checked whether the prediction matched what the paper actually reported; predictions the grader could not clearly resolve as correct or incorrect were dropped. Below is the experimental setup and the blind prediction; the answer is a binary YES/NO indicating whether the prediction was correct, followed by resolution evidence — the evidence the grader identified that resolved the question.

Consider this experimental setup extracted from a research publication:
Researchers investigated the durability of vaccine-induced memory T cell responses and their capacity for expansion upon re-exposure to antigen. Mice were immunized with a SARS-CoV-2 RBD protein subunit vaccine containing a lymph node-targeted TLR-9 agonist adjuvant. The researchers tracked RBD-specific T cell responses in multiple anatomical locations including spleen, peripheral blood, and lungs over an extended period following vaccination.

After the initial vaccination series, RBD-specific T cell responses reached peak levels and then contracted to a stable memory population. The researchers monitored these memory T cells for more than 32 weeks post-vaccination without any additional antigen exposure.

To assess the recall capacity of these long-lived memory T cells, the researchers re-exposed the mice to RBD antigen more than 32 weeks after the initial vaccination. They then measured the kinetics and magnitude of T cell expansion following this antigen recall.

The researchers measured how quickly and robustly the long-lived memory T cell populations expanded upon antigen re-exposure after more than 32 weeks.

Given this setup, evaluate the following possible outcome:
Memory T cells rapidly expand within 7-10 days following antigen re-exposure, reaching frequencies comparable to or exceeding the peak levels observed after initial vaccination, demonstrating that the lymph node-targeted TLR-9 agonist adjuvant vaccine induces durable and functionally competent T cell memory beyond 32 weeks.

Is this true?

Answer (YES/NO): YES